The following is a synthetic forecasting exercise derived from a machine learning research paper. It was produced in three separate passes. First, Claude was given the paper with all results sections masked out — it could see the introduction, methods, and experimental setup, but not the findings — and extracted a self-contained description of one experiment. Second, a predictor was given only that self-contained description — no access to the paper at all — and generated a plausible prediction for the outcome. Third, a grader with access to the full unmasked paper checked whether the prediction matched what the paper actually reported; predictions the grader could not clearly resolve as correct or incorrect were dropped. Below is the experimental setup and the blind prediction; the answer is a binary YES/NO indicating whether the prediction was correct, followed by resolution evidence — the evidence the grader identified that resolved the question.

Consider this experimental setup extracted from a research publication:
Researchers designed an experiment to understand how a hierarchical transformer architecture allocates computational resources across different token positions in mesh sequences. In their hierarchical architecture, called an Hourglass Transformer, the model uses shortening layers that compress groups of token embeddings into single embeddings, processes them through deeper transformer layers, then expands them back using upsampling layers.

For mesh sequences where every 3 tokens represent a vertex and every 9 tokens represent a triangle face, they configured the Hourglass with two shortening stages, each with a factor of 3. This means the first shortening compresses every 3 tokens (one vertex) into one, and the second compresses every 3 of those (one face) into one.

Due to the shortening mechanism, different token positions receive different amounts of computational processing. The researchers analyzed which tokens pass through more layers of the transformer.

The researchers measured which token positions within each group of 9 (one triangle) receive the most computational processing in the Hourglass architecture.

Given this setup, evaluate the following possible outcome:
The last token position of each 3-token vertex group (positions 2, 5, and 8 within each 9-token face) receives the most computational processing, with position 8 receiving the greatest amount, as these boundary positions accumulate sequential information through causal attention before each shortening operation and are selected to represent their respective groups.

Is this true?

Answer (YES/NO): YES